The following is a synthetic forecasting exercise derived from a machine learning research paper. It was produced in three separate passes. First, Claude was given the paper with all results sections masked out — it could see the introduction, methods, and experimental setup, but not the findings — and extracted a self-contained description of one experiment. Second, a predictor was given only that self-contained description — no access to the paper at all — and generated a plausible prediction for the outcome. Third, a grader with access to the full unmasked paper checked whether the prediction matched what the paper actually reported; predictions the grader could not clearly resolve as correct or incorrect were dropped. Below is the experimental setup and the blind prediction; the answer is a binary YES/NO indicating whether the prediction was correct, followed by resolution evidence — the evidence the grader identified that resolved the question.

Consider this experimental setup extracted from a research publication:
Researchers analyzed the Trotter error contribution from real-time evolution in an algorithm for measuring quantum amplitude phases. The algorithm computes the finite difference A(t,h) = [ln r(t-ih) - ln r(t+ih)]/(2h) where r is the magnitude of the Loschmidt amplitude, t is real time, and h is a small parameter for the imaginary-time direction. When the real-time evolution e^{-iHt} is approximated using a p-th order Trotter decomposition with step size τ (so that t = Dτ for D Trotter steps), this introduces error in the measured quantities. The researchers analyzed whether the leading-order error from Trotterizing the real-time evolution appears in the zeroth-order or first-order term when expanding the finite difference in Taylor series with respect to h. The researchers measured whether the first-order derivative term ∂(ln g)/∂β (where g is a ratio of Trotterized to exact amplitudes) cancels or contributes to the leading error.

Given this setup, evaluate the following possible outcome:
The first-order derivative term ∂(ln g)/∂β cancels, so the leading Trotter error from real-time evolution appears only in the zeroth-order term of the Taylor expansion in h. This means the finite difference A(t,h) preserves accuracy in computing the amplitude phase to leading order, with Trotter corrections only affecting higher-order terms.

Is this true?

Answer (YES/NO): NO